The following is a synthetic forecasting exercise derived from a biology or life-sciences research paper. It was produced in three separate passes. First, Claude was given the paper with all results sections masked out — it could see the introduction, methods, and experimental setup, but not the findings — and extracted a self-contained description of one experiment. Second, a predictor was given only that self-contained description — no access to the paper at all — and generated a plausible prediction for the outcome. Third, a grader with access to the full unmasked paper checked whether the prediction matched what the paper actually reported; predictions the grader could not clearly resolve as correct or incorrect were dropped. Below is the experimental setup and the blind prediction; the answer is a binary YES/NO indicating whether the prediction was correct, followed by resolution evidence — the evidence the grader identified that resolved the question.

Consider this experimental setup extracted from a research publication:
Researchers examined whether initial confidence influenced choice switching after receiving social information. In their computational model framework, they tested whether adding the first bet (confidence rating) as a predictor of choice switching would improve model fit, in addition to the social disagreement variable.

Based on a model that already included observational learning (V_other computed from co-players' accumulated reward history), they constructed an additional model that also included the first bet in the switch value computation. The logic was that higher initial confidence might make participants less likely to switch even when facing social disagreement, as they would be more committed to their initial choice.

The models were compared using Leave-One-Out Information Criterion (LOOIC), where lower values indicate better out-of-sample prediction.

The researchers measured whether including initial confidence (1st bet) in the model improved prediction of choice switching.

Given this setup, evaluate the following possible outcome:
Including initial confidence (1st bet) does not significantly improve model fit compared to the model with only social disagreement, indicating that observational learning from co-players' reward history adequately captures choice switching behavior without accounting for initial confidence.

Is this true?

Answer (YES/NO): NO